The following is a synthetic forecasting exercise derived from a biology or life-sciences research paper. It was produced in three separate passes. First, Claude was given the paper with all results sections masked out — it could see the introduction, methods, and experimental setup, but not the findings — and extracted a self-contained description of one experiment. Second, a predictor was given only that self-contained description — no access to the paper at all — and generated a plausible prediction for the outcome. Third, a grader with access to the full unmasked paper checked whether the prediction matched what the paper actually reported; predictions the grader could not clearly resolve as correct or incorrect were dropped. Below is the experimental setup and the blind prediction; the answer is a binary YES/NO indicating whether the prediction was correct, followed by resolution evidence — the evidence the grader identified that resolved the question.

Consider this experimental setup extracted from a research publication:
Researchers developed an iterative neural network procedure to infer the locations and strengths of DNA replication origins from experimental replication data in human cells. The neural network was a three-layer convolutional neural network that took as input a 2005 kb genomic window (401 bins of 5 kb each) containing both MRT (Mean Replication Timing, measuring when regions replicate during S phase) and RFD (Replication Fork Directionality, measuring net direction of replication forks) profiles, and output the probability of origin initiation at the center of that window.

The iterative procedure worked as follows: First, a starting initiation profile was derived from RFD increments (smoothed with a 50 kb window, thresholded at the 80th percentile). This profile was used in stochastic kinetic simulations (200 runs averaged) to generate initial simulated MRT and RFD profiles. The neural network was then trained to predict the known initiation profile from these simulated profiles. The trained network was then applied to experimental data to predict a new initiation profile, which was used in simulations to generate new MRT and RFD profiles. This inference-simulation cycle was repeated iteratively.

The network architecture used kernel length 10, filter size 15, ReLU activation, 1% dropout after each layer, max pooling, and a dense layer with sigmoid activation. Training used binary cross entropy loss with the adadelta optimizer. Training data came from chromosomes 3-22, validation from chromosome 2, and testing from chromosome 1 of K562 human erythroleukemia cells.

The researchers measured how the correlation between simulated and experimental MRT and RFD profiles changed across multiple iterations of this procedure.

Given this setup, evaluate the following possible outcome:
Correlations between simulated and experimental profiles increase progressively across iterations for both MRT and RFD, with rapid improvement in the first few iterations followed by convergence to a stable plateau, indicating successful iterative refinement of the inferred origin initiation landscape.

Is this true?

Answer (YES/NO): YES